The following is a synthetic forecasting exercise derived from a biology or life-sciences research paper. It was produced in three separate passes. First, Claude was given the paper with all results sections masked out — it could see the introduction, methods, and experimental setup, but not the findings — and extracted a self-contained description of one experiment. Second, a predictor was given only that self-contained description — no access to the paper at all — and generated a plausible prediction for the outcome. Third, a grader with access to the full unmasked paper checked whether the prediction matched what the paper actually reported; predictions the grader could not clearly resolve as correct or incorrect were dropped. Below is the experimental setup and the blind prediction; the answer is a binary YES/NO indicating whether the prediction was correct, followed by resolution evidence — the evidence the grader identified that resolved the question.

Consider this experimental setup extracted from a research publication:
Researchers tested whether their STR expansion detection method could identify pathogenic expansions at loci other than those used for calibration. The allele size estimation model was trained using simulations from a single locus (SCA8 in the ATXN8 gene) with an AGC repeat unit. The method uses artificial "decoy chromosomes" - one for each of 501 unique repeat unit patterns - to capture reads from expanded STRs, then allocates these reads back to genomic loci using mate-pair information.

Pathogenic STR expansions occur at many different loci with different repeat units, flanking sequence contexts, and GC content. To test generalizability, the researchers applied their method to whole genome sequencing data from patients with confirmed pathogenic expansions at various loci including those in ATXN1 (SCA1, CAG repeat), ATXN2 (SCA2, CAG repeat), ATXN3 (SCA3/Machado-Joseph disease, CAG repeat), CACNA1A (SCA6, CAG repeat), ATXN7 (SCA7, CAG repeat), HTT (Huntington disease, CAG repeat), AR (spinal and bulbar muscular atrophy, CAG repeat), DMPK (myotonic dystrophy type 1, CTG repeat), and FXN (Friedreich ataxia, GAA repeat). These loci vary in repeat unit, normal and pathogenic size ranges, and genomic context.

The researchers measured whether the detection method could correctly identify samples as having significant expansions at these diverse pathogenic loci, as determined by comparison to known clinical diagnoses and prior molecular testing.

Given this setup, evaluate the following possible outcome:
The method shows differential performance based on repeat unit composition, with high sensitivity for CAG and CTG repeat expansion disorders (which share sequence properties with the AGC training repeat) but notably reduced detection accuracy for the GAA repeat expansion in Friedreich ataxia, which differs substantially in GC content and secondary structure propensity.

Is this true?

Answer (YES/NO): NO